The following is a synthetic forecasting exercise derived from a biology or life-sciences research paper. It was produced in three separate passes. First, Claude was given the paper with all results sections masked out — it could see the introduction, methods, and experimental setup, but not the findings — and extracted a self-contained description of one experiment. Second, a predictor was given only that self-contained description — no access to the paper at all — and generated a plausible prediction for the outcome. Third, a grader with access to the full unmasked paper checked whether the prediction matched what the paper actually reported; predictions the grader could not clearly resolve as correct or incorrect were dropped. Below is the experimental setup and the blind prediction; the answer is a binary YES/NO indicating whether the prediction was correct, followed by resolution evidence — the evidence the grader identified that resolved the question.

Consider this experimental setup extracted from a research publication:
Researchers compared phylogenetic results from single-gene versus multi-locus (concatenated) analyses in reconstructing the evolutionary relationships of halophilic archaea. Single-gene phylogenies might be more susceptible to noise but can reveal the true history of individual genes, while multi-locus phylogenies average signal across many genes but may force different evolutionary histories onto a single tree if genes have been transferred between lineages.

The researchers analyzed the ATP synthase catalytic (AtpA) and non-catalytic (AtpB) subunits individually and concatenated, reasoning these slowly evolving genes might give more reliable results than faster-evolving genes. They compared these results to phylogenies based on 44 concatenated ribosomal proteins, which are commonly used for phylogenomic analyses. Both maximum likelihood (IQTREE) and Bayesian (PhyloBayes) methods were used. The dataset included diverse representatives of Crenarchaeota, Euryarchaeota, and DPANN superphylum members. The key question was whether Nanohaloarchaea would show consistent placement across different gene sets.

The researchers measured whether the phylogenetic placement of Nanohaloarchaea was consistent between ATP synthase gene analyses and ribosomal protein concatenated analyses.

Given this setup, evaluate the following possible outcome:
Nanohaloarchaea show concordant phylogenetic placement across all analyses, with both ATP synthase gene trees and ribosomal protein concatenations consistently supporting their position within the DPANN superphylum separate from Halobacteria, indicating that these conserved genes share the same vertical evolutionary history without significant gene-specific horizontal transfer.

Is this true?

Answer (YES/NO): NO